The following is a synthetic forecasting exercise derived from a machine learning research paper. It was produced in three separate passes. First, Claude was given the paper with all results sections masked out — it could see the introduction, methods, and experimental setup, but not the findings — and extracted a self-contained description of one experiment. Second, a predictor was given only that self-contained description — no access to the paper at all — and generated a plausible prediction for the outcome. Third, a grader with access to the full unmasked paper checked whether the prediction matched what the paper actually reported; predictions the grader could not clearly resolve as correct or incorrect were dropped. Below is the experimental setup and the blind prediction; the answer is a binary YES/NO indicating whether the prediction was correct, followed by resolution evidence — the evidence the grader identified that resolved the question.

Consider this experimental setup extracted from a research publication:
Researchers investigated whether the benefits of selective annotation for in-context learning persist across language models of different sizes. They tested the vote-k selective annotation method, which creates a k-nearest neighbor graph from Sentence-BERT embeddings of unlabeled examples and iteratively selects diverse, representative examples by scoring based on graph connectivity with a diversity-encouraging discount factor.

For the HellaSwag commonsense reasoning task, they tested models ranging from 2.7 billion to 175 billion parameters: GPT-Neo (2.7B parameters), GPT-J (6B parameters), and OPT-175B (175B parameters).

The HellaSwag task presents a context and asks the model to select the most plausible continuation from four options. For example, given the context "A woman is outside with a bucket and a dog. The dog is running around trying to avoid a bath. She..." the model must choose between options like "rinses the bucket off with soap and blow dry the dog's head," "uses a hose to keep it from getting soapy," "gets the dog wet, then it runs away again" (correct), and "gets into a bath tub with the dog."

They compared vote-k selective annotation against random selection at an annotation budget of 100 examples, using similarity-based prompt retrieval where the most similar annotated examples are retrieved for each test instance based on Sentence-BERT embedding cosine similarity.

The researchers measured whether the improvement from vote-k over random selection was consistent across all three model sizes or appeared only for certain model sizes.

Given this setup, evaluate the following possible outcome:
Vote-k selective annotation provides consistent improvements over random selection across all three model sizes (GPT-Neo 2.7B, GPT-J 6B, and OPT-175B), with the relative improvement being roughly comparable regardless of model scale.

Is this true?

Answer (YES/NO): NO